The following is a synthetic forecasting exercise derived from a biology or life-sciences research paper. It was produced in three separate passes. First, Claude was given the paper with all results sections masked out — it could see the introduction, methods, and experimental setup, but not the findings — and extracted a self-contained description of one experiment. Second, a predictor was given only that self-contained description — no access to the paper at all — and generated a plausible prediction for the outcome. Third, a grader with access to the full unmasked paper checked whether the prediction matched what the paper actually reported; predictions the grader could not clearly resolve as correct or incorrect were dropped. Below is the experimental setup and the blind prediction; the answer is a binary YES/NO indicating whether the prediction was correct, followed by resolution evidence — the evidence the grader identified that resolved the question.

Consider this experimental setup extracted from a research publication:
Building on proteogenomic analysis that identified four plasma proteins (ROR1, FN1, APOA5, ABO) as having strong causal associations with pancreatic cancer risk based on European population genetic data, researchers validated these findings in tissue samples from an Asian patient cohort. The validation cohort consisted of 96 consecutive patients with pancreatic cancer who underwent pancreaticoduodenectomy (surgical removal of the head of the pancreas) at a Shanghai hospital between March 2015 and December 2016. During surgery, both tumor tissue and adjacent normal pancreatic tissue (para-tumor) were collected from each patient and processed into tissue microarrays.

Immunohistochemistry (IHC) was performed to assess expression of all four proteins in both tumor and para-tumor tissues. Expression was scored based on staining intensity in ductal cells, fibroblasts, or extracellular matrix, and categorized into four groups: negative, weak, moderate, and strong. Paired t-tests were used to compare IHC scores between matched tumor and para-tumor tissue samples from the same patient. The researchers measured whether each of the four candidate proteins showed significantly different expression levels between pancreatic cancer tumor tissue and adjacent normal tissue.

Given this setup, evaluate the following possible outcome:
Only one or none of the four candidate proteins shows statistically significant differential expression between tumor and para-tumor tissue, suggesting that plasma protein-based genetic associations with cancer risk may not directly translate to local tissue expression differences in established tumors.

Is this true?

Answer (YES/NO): NO